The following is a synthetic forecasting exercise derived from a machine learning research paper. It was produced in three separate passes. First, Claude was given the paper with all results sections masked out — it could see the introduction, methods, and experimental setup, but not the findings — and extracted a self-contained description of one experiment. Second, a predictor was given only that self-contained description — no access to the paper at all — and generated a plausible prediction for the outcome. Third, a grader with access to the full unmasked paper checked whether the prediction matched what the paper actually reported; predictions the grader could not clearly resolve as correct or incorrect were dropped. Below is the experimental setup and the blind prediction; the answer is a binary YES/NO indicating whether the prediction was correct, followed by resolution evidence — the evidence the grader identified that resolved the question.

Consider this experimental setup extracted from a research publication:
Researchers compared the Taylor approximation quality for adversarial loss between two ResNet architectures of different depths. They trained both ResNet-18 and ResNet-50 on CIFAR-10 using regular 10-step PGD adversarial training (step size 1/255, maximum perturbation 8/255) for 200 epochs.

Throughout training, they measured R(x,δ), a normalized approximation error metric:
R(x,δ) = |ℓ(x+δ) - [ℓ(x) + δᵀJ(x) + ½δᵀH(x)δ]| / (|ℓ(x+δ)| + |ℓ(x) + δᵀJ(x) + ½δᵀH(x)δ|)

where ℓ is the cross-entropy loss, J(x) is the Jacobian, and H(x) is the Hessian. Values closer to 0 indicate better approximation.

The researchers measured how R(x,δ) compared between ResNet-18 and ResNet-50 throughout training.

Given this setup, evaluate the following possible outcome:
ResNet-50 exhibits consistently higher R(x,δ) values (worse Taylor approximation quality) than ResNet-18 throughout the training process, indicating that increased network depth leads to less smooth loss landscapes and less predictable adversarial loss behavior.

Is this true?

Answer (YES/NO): NO